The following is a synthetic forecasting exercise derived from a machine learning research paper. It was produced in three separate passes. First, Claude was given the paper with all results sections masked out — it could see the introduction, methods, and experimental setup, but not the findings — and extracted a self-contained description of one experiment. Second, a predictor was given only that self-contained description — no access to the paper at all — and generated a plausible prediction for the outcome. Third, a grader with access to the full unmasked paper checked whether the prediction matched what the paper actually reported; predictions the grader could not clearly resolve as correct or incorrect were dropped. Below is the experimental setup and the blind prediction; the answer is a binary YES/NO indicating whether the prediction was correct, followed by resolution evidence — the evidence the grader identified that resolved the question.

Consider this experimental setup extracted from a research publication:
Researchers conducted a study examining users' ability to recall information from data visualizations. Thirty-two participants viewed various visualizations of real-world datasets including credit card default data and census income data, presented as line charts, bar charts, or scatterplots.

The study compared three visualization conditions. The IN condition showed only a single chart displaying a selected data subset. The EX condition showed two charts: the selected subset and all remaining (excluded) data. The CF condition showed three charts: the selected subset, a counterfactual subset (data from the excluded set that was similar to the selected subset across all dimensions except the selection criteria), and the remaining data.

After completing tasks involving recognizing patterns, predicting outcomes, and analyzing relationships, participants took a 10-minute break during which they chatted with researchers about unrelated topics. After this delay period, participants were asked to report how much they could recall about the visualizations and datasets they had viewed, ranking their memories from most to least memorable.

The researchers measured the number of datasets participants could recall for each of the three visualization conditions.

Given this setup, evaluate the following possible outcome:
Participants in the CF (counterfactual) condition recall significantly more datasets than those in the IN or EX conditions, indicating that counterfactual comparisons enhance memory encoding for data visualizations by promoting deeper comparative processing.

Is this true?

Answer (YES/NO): YES